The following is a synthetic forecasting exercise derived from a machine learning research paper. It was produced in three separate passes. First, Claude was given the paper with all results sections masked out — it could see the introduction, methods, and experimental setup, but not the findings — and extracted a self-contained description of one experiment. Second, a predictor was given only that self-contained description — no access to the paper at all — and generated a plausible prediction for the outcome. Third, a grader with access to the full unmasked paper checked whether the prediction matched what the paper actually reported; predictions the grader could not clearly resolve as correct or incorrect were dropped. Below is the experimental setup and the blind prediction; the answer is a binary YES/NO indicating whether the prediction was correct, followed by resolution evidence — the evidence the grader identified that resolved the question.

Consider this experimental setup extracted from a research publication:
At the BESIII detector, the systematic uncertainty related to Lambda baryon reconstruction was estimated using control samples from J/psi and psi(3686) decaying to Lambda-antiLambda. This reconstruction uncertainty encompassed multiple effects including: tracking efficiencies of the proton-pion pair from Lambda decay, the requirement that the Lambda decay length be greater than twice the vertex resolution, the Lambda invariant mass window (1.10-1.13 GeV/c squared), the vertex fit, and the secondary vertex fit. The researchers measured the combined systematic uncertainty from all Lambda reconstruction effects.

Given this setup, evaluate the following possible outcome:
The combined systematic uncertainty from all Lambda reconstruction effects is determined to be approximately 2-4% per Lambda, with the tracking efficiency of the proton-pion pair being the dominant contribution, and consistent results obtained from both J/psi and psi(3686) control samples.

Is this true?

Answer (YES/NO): NO